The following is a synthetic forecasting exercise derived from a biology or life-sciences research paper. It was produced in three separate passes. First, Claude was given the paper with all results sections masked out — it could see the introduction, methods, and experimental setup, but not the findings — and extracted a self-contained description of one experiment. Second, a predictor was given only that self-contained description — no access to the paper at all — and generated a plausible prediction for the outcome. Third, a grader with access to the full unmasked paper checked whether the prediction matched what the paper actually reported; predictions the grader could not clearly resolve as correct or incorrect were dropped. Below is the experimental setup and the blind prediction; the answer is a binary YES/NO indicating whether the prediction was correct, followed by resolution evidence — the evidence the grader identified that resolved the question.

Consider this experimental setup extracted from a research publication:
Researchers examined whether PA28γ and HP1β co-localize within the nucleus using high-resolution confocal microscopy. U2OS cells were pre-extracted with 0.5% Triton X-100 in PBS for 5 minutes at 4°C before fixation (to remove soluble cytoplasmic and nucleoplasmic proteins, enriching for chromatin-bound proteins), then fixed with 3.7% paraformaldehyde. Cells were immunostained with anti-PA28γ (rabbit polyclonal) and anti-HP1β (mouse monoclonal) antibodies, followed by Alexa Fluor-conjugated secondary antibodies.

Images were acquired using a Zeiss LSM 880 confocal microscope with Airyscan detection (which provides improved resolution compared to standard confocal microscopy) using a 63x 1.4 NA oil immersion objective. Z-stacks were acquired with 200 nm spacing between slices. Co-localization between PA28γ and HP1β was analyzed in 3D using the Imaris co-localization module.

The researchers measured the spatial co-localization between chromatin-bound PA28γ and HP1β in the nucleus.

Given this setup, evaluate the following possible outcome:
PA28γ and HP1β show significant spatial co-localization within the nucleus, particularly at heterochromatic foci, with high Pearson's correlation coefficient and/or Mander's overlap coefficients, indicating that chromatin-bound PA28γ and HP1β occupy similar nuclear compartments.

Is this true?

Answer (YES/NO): NO